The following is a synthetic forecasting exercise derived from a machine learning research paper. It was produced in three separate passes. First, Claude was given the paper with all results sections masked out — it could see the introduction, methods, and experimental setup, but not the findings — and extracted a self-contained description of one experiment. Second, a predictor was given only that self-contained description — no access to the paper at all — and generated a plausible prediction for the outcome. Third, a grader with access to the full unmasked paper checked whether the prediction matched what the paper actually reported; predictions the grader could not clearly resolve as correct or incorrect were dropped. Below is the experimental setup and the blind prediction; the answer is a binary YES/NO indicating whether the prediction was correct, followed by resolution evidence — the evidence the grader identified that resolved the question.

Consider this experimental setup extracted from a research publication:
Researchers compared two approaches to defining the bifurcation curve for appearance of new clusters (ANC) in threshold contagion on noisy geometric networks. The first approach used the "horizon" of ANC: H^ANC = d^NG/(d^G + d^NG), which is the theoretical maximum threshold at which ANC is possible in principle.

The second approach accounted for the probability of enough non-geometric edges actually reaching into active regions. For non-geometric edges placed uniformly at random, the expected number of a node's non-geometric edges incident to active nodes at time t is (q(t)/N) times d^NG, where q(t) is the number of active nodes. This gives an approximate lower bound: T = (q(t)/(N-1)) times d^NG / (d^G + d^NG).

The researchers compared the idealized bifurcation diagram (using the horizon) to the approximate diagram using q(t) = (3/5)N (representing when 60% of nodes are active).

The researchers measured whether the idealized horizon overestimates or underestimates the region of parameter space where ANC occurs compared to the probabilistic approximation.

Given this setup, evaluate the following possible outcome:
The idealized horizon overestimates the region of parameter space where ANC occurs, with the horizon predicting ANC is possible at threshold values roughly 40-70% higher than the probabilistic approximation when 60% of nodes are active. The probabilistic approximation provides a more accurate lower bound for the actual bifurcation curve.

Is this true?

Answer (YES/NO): YES